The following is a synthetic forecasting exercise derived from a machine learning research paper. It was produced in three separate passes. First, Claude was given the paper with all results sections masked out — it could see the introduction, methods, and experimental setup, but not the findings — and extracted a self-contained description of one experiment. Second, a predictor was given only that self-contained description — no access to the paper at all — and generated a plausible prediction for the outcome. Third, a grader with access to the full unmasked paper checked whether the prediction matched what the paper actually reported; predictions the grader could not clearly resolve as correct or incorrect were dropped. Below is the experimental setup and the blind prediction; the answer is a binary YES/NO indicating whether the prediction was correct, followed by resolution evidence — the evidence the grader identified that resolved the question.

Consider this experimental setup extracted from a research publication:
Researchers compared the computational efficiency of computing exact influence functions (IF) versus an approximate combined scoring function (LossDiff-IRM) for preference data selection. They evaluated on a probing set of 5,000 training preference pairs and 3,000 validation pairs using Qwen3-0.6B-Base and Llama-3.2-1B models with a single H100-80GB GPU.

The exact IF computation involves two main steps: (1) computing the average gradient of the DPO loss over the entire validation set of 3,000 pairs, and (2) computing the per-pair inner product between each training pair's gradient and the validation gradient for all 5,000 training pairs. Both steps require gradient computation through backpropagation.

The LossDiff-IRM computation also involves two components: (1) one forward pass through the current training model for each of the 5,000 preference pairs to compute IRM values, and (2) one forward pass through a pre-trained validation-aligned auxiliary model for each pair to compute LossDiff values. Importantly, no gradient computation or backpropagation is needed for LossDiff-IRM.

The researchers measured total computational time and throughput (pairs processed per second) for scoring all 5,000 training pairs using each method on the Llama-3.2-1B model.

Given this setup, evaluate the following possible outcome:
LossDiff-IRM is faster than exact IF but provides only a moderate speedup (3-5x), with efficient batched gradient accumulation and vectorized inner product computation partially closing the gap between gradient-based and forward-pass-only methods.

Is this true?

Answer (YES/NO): NO